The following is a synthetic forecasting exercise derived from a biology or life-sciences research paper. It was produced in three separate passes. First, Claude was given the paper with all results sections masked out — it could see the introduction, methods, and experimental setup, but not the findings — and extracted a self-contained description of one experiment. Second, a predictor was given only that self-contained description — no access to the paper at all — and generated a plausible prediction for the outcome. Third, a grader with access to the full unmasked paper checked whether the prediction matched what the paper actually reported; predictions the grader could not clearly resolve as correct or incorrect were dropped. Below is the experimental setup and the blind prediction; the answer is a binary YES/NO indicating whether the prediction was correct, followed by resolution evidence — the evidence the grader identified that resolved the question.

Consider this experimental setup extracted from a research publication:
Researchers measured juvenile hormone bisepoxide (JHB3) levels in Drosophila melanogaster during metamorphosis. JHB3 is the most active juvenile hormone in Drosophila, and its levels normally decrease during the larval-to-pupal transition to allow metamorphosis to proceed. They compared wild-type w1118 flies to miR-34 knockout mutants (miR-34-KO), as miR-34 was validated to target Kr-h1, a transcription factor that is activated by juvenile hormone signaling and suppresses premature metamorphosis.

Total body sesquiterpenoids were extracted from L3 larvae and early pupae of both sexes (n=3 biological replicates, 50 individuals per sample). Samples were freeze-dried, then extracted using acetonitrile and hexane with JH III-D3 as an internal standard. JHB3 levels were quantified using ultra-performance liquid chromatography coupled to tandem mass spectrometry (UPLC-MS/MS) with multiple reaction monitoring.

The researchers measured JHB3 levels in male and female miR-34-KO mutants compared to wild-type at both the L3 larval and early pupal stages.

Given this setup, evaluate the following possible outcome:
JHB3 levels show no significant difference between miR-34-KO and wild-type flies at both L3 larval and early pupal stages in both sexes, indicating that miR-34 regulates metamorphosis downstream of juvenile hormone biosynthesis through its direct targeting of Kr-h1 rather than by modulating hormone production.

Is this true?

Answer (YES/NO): NO